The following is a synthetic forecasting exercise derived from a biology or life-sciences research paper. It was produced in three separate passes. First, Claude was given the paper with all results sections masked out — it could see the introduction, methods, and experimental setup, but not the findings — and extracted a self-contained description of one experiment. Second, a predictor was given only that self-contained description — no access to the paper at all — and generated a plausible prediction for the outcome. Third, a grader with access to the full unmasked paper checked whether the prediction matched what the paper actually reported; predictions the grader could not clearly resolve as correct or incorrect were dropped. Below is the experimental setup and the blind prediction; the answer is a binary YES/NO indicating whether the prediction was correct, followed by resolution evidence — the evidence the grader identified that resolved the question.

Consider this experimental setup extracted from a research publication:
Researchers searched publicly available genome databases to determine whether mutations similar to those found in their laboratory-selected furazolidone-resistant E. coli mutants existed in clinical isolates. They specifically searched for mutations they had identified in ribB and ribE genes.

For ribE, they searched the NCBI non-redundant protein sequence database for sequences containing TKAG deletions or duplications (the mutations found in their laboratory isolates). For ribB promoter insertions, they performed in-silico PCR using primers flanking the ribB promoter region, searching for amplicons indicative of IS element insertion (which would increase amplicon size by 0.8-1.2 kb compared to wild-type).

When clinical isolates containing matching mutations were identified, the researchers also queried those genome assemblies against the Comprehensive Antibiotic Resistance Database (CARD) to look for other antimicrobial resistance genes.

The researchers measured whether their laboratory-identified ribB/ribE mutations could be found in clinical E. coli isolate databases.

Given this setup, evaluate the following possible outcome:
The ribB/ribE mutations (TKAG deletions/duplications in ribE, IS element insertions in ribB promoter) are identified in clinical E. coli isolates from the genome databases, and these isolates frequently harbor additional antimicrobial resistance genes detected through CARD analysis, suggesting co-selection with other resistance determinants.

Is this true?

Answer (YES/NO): NO